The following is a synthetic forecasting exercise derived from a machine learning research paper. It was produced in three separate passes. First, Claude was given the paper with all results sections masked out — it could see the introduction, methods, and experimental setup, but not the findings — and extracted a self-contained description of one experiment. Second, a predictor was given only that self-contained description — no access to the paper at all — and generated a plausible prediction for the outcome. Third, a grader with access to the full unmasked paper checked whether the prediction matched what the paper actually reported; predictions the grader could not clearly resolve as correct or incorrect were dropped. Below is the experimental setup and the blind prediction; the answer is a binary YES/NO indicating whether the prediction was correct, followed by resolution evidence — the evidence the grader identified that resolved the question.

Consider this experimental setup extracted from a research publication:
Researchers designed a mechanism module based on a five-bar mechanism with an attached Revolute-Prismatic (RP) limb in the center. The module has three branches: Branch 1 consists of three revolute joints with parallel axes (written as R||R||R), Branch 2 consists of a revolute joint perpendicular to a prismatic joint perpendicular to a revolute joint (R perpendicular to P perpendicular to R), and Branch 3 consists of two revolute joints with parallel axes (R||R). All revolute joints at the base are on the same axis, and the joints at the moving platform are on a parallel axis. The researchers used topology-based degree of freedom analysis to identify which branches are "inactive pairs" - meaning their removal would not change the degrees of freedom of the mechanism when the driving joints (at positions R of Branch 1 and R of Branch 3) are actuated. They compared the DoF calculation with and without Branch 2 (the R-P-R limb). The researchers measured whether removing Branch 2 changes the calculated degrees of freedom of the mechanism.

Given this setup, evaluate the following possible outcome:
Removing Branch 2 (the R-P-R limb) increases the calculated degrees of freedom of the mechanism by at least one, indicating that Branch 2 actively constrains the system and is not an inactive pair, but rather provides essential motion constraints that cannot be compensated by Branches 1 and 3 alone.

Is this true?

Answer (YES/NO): NO